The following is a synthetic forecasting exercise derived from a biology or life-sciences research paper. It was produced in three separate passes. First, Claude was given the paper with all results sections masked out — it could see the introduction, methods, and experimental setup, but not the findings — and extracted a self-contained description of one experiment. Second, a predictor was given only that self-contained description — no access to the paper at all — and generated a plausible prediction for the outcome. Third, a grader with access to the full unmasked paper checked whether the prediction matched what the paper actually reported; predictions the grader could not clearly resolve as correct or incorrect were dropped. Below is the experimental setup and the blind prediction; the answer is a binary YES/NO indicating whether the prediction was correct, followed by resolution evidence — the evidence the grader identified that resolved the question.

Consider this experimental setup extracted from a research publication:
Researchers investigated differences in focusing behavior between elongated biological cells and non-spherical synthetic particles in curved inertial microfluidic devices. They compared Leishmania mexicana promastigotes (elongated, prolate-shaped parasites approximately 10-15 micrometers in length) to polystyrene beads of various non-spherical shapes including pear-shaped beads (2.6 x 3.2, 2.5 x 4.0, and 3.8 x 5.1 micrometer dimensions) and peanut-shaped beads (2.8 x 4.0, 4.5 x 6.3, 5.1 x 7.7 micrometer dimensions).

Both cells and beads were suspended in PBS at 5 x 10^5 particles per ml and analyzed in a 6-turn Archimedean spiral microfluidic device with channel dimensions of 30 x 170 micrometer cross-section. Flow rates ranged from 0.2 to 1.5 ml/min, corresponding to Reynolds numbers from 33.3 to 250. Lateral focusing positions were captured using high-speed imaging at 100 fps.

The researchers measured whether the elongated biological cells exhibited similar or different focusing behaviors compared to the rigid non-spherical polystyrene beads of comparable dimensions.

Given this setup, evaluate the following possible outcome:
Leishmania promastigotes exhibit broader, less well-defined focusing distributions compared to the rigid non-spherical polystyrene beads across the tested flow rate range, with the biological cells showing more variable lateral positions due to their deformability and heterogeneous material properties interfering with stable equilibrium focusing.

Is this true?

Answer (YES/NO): NO